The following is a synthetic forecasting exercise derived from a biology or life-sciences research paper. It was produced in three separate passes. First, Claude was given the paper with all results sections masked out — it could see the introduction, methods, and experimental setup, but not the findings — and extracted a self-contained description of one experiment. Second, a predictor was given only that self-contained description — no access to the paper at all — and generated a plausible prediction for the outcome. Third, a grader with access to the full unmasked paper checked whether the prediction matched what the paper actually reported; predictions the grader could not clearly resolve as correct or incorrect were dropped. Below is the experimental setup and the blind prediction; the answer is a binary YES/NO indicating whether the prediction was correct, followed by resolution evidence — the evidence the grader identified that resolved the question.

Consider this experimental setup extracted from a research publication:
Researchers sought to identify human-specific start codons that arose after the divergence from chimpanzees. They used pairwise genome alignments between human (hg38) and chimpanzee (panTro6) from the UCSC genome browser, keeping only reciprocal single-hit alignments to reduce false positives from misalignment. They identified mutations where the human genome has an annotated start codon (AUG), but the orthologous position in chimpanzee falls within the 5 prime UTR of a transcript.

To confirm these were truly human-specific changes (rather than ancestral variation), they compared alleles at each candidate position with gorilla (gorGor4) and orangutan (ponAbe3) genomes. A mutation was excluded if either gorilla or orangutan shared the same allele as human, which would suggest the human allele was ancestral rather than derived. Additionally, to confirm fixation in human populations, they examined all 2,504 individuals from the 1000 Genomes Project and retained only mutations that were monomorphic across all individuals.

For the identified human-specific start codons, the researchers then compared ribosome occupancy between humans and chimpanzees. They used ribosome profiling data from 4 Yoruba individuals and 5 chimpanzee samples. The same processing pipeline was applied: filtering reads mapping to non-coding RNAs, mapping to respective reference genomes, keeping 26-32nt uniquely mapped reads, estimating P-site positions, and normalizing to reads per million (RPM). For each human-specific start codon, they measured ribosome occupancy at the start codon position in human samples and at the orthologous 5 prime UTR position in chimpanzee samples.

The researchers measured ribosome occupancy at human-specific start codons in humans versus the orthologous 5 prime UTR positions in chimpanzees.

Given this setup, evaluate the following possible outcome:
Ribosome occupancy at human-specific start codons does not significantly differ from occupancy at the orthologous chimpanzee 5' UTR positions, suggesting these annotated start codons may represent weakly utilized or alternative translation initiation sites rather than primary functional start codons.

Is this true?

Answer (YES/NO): NO